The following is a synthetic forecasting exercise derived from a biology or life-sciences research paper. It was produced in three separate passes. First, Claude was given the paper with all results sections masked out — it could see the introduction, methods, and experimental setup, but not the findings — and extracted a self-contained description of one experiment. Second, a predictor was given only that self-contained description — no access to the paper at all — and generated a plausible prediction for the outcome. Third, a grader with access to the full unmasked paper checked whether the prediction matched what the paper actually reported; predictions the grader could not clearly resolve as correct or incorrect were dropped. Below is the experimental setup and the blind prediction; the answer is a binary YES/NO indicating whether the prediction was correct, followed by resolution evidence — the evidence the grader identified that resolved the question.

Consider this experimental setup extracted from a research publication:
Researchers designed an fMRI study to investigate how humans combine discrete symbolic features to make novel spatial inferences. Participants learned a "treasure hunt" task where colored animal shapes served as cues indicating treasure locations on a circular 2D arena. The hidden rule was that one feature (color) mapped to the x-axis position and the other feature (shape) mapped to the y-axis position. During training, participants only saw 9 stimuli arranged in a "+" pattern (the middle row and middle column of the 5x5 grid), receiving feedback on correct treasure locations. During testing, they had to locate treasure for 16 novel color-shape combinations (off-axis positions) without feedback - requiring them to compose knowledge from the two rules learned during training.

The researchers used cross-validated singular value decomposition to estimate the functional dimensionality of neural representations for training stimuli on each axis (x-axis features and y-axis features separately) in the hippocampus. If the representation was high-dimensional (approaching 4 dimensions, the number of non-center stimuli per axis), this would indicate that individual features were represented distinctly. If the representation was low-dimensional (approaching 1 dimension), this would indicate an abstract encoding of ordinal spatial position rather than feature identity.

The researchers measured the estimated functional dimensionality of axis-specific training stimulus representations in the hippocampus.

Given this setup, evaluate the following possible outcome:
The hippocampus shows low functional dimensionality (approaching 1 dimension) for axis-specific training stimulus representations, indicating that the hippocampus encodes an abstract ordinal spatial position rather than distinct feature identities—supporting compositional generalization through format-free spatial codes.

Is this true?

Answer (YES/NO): NO